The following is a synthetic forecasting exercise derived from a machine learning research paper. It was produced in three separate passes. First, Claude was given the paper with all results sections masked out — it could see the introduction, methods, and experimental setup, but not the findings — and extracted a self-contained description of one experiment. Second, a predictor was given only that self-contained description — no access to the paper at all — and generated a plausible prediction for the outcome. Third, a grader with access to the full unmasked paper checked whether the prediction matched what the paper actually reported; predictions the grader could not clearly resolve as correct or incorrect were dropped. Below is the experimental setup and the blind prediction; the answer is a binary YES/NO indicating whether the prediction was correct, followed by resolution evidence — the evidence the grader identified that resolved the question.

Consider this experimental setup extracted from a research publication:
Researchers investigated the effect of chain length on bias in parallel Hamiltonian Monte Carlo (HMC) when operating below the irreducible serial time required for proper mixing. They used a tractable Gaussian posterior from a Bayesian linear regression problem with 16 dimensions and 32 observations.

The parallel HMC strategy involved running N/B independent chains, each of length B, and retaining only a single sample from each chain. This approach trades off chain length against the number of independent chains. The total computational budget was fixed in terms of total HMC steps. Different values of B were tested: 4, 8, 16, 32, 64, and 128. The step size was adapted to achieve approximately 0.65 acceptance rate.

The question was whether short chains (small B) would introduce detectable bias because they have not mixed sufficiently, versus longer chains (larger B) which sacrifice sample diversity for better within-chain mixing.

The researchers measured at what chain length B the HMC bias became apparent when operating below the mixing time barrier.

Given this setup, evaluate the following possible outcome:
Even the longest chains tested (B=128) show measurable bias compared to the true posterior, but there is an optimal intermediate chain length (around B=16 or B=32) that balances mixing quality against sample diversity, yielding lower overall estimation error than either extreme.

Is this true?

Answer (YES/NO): NO